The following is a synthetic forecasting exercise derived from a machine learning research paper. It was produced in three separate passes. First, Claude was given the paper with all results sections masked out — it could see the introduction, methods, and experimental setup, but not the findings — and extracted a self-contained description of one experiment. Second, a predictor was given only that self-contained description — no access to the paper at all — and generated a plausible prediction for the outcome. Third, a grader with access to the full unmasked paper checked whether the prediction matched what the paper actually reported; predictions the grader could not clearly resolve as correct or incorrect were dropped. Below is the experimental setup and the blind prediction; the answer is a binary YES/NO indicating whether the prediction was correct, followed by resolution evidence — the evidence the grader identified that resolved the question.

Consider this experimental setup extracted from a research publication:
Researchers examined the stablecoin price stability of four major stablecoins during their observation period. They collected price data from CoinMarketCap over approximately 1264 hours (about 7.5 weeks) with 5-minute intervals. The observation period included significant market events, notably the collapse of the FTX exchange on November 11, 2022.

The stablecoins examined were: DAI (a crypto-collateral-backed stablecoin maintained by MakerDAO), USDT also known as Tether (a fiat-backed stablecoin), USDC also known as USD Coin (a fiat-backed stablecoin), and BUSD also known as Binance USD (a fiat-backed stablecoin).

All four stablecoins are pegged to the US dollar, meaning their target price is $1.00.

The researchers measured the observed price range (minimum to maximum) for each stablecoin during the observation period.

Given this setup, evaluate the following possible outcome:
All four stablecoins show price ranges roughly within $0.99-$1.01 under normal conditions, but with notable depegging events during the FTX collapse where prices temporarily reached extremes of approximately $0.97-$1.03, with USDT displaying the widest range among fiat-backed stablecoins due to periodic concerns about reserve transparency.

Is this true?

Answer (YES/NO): NO